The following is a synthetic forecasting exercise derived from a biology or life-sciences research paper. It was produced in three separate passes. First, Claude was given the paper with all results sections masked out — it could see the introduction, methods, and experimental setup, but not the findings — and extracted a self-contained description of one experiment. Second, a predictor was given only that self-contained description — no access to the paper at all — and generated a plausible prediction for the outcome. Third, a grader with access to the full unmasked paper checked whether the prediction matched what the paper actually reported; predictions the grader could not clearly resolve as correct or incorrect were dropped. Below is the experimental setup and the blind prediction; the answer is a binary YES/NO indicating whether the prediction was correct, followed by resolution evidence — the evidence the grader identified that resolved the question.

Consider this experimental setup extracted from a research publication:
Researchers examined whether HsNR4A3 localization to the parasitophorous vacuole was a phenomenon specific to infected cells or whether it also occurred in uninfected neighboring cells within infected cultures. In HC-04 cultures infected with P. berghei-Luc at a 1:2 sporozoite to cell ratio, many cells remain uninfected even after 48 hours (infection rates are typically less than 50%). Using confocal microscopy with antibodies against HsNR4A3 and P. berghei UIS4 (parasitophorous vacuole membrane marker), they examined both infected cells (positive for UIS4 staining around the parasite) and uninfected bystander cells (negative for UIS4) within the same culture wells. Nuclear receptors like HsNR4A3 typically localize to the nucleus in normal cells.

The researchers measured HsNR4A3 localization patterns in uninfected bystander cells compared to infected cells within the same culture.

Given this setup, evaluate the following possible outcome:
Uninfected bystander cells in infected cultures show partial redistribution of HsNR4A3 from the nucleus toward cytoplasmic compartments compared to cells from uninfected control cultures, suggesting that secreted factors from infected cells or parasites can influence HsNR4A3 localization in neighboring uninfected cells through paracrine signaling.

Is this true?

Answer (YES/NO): NO